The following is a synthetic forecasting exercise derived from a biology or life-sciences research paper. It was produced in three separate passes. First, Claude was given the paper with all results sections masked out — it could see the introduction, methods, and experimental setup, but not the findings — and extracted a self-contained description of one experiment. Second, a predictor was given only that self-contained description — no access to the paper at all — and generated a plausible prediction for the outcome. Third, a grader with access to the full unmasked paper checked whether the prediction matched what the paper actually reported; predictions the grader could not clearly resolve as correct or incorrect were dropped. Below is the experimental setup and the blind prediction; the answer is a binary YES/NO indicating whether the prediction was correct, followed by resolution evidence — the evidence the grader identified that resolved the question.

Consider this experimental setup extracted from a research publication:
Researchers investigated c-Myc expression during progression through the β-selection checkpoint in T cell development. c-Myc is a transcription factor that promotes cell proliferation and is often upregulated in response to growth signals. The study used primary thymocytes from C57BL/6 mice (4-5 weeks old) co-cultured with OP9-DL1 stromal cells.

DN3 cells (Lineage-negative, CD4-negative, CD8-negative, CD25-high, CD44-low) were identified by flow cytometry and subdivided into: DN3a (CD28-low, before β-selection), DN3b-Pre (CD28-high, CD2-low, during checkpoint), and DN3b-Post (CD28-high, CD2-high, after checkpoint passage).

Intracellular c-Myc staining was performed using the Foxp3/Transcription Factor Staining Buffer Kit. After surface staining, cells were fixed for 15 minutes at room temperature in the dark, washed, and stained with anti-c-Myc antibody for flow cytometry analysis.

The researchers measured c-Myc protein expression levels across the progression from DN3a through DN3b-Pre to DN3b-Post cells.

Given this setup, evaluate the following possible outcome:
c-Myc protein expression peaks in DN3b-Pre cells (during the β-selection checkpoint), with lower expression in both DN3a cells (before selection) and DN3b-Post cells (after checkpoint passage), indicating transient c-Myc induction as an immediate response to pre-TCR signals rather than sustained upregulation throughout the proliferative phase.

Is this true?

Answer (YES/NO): NO